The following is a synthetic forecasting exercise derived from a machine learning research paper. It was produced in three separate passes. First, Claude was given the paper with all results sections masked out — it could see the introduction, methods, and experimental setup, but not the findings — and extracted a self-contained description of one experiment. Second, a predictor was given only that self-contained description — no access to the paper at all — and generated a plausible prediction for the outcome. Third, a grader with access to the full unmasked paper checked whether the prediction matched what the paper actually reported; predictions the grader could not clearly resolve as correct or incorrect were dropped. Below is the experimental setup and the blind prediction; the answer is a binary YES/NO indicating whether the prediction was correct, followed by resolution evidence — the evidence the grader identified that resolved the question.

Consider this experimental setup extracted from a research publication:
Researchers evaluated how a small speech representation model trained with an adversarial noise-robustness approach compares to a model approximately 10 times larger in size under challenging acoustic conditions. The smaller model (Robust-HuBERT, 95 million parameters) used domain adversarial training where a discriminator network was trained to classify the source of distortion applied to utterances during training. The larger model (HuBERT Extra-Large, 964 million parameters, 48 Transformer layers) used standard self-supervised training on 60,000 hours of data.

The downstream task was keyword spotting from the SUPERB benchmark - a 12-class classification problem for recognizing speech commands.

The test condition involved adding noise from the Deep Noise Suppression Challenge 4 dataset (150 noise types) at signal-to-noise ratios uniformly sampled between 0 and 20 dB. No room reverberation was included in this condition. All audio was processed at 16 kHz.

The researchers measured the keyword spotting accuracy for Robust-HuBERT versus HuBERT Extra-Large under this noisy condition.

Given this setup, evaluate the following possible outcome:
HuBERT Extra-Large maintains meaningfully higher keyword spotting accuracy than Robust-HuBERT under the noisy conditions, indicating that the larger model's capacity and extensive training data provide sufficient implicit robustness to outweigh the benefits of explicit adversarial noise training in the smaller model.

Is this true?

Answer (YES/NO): NO